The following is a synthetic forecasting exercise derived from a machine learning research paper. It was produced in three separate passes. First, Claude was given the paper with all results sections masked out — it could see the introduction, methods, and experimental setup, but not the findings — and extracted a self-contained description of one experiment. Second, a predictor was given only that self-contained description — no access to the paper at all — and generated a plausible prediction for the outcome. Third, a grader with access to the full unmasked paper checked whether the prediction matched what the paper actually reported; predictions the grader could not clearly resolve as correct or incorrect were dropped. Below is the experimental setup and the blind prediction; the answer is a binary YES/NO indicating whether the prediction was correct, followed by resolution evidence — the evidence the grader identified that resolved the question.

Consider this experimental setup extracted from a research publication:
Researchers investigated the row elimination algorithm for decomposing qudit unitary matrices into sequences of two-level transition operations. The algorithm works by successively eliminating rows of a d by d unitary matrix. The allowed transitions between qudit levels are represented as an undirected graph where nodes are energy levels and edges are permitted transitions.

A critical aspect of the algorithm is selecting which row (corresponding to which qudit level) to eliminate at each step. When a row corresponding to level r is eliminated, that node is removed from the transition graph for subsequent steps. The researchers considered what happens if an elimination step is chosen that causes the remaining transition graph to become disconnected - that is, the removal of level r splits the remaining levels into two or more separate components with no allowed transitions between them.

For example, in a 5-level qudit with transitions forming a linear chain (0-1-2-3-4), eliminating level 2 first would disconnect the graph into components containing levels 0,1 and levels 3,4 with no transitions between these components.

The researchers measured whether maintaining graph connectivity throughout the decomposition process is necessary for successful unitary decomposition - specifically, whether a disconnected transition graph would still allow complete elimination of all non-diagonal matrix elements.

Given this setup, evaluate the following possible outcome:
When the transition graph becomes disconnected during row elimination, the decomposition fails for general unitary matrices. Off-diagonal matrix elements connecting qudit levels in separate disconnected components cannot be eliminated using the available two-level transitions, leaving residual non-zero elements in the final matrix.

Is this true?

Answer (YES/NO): YES